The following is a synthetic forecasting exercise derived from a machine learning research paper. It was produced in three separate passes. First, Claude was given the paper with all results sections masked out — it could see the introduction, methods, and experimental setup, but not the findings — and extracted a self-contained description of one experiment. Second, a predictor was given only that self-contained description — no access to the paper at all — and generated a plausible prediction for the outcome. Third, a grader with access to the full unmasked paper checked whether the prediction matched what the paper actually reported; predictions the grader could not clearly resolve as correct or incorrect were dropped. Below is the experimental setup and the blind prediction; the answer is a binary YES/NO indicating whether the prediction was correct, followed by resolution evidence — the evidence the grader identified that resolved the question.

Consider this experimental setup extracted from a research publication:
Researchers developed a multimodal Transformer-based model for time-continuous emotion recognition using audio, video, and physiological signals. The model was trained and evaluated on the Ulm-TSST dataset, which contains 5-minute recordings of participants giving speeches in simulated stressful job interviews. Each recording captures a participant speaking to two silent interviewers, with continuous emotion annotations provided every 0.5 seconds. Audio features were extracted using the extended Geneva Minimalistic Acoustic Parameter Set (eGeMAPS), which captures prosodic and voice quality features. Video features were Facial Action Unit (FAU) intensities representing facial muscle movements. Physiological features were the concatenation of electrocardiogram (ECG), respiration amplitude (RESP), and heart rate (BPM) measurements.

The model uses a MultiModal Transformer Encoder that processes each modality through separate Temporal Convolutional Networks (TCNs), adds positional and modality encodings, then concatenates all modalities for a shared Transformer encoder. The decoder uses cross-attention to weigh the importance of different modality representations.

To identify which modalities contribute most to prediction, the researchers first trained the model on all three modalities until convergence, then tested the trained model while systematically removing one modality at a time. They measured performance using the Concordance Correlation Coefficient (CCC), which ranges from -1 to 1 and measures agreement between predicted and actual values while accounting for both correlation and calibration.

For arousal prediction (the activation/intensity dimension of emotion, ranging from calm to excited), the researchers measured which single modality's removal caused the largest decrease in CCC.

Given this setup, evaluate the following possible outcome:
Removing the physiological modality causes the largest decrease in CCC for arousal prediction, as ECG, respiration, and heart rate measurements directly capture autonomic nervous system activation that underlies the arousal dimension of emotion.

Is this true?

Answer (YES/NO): NO